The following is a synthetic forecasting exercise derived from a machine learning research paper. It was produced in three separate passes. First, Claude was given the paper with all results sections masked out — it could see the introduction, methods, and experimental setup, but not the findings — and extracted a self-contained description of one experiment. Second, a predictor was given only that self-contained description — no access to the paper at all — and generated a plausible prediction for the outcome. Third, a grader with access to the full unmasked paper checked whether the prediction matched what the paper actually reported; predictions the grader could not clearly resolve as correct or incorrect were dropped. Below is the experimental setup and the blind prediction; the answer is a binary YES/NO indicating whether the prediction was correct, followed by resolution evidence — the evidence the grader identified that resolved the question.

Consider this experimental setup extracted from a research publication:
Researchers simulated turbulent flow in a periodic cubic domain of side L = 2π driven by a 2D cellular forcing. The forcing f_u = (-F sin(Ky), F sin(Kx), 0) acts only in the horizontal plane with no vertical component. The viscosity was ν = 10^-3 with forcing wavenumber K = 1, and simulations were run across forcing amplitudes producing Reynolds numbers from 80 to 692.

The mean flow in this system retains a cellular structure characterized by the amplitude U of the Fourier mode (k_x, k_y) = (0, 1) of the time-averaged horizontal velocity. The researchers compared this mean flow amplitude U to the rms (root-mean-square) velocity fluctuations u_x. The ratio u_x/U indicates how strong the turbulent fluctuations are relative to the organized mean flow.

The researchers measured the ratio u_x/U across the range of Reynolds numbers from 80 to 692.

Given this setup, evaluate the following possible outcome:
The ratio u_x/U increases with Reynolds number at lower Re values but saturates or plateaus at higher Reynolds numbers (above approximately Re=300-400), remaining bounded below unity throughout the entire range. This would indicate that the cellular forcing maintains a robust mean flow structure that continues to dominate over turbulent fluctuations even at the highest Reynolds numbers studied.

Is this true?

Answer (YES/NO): NO